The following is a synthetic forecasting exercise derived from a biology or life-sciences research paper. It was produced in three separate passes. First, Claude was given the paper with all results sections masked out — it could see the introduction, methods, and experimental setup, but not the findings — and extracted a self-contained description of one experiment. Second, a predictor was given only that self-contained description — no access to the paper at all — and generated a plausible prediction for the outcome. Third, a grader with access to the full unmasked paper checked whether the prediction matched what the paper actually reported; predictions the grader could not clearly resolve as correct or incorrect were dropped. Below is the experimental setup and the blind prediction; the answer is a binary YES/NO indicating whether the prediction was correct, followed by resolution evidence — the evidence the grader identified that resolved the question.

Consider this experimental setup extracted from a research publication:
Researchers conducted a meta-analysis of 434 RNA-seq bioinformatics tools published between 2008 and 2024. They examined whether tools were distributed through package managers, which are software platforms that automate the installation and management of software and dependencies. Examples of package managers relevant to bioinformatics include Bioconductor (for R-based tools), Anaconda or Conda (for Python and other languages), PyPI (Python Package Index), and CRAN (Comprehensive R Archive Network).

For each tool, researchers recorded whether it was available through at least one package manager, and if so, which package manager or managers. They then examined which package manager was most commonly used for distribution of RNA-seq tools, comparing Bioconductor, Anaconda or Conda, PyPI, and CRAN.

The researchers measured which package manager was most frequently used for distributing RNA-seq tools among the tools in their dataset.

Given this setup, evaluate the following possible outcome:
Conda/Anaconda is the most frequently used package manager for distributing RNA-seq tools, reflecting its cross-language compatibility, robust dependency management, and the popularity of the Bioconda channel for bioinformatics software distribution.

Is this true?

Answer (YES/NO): YES